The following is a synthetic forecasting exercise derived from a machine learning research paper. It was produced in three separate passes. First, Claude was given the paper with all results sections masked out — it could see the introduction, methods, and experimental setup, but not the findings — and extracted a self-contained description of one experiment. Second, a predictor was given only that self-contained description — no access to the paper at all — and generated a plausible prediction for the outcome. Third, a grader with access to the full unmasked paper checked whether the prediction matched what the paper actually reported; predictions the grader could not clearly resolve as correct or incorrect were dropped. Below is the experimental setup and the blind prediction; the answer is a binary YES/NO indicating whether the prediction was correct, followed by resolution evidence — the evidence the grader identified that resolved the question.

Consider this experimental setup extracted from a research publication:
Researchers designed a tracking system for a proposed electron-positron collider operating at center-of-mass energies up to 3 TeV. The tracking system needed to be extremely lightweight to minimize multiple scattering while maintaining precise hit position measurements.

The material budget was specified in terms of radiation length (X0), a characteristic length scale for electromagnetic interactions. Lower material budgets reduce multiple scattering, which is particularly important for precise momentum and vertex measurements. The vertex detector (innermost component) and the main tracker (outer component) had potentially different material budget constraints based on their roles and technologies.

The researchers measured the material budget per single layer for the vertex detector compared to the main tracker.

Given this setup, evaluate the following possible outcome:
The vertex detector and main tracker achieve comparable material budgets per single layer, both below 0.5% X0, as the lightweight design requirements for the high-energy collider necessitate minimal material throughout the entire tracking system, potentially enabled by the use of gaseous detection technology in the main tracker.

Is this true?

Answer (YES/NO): NO